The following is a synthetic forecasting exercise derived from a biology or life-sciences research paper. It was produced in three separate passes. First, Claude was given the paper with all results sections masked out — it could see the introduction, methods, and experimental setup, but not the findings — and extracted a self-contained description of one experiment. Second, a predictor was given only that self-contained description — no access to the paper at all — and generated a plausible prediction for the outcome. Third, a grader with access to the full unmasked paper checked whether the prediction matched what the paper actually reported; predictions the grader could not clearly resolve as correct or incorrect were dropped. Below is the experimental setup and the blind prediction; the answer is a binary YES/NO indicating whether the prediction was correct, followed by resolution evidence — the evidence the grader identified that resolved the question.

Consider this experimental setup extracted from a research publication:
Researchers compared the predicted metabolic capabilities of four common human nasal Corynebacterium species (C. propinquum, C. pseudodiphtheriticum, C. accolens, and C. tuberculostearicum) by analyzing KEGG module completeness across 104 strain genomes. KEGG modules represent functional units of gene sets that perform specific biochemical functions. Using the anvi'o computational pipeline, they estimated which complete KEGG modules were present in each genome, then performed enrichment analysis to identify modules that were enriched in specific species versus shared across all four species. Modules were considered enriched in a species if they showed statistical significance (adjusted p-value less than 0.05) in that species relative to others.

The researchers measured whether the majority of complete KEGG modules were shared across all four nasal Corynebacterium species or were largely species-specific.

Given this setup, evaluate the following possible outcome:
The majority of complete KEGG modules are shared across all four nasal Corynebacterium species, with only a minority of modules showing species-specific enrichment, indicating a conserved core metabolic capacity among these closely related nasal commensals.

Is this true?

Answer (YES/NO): YES